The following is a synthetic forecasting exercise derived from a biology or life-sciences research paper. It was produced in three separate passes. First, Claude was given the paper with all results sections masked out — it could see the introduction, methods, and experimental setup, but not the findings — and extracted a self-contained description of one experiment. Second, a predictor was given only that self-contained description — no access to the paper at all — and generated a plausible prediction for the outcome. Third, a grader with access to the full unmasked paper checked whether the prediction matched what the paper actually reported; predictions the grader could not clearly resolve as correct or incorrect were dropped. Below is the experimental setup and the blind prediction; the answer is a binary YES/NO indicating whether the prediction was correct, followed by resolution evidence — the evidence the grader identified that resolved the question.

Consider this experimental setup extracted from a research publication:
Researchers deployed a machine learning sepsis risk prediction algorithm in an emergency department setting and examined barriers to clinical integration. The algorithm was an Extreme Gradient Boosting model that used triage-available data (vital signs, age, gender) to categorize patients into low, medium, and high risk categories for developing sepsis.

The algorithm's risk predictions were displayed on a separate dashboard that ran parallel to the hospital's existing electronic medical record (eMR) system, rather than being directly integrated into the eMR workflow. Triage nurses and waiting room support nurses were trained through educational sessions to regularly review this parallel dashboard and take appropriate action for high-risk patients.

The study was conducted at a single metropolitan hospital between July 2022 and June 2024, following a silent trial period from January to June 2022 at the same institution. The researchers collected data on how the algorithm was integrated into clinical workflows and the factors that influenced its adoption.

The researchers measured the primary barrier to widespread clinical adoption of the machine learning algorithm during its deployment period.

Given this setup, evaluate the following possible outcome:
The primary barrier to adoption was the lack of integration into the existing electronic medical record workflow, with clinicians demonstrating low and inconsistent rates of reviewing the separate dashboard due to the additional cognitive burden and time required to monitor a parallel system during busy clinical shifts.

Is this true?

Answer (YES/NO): YES